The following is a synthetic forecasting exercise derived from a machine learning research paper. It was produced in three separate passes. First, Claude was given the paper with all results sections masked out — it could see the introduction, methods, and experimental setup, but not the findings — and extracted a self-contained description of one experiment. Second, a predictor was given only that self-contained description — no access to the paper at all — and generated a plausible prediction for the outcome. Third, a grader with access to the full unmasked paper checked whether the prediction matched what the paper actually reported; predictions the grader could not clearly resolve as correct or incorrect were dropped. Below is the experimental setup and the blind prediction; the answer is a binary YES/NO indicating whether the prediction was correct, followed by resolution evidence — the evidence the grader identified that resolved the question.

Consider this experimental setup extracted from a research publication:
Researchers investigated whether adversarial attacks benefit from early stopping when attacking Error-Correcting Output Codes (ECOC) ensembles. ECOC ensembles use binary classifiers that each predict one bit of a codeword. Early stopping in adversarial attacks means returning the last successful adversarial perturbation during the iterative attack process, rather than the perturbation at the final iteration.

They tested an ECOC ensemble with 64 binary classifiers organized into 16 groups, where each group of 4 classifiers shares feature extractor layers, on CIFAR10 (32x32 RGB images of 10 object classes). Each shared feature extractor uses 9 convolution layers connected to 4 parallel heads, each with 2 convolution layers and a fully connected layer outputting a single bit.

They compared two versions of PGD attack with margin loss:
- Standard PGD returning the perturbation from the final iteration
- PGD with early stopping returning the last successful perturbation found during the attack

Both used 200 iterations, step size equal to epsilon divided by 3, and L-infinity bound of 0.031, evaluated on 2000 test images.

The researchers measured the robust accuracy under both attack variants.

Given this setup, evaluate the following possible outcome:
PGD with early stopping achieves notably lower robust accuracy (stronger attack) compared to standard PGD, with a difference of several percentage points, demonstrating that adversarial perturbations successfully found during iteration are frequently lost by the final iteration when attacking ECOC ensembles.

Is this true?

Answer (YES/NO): YES